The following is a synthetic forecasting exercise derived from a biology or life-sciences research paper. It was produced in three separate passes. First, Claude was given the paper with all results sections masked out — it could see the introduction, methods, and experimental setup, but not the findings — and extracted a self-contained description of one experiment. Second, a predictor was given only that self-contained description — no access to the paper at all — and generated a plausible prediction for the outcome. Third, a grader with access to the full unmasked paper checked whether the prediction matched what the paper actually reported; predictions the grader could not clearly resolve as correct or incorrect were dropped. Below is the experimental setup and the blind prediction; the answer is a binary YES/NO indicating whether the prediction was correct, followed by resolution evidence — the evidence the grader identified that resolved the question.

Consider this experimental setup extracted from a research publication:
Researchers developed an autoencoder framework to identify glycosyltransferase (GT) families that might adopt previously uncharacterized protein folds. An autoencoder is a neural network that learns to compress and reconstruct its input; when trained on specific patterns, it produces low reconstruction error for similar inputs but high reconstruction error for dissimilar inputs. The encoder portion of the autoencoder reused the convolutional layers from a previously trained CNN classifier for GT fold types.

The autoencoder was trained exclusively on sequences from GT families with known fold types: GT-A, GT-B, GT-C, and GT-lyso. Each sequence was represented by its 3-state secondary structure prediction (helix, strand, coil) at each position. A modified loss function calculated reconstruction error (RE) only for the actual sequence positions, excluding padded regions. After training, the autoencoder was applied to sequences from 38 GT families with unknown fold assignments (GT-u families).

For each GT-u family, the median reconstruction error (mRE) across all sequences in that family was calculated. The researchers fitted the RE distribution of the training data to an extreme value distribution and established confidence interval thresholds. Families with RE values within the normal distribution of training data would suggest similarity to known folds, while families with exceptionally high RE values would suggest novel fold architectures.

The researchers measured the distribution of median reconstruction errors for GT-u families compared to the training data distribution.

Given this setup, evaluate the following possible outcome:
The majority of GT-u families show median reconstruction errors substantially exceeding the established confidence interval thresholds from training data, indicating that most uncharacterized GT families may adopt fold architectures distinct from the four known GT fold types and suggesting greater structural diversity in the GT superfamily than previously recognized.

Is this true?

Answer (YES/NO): NO